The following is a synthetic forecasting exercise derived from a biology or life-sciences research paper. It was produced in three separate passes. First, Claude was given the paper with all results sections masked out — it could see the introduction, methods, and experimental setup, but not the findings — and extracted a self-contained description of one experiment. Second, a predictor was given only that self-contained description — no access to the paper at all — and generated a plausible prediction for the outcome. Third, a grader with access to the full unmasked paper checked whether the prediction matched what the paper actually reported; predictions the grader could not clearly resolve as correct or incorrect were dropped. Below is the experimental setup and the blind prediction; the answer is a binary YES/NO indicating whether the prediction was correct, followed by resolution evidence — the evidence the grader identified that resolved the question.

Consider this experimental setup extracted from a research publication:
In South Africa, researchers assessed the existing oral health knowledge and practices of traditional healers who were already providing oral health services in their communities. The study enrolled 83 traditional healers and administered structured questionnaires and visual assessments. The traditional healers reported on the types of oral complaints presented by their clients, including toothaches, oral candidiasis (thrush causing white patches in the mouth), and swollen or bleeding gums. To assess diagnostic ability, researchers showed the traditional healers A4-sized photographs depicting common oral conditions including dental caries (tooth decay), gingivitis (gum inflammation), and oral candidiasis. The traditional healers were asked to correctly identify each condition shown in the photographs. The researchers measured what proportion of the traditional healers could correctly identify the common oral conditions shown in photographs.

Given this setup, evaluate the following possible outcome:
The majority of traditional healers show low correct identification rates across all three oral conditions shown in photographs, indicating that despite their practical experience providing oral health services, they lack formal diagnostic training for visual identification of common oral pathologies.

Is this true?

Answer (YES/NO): NO